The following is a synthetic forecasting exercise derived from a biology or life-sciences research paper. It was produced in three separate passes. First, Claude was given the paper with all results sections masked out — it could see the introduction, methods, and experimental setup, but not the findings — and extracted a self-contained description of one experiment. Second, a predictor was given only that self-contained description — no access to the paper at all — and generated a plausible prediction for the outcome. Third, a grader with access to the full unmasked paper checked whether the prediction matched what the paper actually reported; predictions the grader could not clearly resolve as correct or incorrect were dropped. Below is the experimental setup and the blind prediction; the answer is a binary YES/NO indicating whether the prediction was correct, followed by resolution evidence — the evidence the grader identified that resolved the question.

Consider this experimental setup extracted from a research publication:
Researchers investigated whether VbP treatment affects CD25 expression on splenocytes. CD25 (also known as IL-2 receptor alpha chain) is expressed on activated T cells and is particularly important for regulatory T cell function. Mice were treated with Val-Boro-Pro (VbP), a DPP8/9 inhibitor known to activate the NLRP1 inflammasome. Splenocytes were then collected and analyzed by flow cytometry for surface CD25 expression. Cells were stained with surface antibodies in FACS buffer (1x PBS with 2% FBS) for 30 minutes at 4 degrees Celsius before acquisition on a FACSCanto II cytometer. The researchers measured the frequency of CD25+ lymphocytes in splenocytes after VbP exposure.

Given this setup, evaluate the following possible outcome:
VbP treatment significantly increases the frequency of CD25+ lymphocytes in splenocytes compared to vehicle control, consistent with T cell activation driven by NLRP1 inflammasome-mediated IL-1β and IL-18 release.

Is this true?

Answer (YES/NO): NO